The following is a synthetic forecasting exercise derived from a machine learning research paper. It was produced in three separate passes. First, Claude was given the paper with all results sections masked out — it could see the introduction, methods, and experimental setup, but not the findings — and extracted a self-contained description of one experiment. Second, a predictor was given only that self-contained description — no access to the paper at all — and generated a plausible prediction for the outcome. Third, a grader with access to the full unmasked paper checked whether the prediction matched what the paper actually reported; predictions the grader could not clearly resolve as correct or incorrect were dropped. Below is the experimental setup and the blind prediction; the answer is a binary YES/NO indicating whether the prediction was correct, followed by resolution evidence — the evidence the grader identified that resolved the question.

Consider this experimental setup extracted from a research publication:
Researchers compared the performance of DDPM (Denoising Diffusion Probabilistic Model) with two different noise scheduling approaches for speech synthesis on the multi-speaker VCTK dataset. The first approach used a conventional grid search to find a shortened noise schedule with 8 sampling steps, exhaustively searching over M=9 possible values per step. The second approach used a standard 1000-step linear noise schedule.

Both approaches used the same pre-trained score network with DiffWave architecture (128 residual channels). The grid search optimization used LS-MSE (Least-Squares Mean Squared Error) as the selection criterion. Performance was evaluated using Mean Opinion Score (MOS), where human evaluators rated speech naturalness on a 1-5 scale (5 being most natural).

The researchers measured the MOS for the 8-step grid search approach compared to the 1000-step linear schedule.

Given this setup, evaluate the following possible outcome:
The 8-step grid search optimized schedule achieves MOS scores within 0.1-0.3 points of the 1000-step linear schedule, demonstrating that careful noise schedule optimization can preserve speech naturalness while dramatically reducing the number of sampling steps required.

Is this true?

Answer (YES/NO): YES